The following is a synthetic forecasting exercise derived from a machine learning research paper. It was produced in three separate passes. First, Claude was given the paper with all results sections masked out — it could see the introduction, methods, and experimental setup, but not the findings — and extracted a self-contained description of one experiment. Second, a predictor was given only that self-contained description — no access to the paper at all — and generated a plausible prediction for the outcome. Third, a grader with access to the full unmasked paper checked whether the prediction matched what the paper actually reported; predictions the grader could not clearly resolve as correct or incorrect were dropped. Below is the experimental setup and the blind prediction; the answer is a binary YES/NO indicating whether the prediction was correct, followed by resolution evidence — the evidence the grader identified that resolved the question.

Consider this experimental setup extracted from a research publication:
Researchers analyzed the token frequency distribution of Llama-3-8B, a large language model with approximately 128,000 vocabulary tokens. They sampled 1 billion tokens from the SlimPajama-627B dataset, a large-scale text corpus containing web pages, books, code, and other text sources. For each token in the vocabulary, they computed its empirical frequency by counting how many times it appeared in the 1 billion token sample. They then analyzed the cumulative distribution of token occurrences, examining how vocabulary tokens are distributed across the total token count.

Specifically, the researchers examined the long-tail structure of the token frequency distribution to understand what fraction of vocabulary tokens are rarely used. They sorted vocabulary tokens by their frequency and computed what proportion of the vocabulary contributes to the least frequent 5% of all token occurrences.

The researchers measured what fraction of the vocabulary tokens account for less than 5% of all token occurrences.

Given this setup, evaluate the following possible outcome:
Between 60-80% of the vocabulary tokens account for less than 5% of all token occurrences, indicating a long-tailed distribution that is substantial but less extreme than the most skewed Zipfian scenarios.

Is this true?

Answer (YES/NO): YES